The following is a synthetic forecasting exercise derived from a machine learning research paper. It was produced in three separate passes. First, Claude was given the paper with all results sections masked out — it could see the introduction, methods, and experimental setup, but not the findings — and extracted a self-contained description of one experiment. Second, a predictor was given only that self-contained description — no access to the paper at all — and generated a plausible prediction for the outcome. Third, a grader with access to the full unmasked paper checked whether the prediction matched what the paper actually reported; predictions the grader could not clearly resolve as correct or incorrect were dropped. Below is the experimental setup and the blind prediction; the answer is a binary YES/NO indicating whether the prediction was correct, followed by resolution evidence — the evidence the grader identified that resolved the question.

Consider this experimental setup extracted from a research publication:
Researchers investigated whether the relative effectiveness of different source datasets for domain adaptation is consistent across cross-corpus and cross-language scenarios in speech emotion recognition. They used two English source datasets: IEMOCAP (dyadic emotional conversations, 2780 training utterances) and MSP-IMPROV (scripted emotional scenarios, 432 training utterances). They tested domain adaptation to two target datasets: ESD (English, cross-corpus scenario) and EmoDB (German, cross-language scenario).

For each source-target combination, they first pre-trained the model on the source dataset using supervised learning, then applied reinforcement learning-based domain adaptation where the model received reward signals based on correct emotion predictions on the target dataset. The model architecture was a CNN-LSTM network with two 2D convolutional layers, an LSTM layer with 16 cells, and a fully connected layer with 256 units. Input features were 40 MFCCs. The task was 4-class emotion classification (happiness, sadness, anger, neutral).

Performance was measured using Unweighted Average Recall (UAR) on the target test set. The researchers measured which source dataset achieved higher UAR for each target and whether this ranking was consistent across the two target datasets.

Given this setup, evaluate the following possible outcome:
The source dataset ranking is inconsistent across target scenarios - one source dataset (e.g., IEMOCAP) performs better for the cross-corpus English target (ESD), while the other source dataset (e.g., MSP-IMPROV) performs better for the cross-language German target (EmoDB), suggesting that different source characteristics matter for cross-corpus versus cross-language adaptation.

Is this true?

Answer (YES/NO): NO